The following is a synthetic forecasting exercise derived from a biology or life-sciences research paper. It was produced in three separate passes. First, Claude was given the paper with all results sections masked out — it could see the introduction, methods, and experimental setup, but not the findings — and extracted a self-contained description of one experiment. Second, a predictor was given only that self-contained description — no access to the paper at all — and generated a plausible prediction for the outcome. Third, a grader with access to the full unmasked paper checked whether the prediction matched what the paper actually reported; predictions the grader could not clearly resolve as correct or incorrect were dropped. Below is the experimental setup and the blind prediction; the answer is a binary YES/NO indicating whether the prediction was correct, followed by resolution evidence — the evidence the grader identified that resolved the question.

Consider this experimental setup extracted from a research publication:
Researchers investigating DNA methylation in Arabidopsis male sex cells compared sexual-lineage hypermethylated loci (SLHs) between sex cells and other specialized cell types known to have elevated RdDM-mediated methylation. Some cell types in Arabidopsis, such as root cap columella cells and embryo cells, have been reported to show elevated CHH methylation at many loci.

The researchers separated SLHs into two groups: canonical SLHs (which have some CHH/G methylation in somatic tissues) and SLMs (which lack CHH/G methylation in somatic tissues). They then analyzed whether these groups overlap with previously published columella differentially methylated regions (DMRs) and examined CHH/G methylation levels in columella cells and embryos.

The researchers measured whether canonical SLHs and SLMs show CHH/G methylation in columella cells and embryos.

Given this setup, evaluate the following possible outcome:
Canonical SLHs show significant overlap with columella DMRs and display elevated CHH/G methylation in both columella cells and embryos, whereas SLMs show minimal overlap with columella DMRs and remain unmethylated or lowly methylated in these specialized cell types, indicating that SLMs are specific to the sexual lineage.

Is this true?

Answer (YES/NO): YES